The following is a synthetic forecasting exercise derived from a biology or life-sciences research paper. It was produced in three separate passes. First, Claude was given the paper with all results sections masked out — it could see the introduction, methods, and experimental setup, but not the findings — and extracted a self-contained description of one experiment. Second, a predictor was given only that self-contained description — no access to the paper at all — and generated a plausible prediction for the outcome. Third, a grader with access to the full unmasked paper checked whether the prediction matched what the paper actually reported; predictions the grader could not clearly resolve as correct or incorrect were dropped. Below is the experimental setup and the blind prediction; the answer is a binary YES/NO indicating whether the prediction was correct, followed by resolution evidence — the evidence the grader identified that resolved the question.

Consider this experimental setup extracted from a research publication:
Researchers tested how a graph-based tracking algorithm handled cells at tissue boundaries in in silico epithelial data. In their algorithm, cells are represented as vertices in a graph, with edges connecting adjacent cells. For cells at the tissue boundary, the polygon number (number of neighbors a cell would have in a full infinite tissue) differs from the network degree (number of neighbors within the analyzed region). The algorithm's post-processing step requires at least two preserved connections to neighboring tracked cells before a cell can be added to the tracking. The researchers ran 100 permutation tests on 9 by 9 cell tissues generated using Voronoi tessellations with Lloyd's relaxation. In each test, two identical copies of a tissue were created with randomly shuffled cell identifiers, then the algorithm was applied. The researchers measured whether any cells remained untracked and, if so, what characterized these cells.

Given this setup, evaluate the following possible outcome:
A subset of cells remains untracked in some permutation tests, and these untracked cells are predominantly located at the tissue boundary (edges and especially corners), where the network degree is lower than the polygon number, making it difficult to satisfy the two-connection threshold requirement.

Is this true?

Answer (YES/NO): YES